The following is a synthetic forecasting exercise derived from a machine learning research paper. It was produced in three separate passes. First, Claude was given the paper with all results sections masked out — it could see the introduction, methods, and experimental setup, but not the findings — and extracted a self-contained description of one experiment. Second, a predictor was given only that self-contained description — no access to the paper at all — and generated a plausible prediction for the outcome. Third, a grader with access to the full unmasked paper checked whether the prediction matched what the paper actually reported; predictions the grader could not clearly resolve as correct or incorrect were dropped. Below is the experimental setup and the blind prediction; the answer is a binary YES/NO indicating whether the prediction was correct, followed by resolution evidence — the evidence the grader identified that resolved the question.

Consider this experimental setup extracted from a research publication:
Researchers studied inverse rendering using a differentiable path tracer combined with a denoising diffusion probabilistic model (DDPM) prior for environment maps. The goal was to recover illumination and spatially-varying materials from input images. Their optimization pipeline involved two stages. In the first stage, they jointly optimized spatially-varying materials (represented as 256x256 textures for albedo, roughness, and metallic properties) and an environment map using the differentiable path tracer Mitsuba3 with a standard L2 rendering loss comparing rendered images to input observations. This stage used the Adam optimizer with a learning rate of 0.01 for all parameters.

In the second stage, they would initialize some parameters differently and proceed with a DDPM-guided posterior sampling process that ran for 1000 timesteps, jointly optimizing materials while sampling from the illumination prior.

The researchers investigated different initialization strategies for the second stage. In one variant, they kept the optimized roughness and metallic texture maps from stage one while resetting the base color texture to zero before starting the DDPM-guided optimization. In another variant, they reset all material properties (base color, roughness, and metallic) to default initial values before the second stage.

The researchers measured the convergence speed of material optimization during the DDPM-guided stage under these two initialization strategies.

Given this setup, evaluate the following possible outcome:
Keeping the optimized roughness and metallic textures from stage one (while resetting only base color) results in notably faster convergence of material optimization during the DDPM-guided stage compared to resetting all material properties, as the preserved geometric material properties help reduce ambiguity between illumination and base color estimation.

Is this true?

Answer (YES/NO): YES